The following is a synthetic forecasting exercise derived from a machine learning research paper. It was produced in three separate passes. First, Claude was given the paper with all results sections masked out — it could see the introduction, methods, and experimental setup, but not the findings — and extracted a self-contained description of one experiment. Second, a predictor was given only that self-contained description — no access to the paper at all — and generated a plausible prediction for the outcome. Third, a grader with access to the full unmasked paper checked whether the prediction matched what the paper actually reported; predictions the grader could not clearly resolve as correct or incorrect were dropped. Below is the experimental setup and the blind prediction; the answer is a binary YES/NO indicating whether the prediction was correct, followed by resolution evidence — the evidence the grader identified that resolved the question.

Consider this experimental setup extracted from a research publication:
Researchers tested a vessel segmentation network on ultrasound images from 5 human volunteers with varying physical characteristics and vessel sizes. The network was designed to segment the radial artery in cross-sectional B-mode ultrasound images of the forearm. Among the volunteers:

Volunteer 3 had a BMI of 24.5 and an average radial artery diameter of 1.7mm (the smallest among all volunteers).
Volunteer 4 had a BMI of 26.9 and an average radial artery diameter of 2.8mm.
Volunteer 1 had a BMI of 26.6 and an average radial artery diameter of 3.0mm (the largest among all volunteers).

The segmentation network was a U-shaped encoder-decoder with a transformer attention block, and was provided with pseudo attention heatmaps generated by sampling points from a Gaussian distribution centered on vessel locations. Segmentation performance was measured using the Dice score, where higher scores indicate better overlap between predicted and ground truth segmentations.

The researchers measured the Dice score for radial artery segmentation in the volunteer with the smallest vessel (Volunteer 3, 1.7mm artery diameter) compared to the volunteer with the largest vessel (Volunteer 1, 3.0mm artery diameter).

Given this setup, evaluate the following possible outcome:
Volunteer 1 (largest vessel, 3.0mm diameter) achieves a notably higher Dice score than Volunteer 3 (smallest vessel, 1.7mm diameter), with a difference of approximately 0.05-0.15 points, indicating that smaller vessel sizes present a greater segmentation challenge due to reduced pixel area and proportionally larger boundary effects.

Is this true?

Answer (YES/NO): NO